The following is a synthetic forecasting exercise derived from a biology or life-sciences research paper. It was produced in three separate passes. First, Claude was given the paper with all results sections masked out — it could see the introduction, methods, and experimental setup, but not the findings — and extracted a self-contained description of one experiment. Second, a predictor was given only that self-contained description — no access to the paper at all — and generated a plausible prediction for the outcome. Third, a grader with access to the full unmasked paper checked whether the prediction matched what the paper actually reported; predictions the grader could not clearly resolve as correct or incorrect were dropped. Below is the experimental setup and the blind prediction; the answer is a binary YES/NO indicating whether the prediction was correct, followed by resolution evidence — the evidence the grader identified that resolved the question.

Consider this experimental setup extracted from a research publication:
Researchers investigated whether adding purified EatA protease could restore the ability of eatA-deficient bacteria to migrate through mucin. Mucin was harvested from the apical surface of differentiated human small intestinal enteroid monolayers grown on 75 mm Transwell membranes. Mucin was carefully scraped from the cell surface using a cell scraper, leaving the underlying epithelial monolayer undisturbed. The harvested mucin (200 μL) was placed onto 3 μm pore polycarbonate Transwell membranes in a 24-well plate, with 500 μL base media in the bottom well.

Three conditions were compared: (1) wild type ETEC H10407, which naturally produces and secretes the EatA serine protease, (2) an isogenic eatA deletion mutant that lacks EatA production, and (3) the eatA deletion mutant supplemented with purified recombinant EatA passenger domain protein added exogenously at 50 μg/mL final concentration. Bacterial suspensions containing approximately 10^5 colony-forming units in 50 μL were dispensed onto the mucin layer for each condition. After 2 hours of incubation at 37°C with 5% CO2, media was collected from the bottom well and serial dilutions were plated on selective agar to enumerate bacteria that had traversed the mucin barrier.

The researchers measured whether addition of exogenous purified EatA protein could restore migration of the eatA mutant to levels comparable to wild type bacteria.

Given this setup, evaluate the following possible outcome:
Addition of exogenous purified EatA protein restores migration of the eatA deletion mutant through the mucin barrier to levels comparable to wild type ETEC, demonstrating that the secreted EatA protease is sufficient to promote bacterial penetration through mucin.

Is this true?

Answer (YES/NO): YES